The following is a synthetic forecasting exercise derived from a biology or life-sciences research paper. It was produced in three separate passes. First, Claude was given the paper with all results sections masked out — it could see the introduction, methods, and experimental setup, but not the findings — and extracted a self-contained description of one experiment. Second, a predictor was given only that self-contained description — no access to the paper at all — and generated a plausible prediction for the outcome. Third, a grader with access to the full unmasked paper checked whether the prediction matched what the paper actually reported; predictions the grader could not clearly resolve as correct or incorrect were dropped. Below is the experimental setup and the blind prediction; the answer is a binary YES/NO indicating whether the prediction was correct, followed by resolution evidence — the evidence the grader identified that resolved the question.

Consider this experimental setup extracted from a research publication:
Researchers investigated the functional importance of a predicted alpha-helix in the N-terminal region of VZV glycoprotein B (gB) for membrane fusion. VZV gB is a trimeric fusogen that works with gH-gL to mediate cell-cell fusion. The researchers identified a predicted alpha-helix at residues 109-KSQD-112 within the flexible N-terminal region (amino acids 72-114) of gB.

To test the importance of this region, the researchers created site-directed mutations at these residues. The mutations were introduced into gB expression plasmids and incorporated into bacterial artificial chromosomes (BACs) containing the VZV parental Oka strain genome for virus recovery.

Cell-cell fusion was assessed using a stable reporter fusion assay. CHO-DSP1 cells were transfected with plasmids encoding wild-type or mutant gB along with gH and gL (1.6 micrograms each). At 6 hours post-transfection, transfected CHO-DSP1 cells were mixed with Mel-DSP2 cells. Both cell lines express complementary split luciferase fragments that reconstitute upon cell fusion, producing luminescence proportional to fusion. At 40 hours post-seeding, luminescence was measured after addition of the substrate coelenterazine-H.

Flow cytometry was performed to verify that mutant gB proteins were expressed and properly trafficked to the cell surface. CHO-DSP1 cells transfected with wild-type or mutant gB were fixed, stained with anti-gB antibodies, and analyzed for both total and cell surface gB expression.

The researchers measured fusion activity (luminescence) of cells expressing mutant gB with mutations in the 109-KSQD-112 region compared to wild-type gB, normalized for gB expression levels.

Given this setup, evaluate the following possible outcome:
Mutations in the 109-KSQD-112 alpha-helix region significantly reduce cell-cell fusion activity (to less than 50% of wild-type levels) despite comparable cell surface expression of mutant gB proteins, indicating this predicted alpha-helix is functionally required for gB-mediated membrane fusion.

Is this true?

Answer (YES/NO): NO